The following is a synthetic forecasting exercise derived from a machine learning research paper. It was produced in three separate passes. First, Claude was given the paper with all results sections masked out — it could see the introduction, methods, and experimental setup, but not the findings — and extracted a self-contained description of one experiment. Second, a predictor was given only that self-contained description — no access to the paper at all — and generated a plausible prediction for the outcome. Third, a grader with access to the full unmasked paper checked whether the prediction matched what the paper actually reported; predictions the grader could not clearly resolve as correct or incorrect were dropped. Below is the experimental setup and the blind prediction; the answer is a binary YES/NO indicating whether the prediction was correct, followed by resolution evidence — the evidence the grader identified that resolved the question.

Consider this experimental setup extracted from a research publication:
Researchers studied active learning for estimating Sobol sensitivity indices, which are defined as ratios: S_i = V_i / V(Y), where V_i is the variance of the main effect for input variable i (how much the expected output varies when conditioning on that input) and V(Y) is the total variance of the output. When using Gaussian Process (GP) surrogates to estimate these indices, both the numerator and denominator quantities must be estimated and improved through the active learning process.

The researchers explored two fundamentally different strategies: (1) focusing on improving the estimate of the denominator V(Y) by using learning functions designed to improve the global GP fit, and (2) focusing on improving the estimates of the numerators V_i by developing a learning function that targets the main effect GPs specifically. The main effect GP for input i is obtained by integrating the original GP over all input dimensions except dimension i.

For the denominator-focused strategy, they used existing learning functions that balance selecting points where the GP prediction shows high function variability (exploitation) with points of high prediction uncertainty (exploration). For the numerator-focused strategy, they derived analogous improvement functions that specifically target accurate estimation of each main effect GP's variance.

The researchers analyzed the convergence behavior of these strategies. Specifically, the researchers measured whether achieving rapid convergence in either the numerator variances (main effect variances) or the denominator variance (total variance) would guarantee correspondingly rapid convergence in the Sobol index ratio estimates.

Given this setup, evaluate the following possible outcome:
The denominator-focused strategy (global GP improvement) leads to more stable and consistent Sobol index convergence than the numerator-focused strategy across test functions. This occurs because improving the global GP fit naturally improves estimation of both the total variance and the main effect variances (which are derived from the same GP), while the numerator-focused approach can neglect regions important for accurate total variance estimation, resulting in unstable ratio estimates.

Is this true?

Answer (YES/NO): NO